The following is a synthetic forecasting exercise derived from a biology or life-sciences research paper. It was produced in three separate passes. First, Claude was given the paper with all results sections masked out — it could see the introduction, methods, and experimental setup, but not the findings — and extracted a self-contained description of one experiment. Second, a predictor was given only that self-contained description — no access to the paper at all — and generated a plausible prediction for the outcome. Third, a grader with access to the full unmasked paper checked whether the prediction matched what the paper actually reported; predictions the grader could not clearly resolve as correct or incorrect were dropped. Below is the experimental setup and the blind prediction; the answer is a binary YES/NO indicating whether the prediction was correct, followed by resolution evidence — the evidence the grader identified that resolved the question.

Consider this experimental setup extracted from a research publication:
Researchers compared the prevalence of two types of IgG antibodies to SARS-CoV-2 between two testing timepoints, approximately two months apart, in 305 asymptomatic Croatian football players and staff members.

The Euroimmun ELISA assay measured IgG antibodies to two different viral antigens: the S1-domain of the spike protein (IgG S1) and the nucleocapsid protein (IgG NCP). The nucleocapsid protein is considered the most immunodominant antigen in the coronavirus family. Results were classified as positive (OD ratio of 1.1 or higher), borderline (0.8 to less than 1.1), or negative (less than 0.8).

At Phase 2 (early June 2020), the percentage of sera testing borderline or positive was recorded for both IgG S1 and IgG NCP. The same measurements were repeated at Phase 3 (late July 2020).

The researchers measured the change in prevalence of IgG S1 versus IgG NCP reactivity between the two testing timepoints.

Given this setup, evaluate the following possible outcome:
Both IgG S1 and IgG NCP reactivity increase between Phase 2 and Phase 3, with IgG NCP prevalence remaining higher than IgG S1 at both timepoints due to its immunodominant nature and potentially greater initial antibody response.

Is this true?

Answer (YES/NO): NO